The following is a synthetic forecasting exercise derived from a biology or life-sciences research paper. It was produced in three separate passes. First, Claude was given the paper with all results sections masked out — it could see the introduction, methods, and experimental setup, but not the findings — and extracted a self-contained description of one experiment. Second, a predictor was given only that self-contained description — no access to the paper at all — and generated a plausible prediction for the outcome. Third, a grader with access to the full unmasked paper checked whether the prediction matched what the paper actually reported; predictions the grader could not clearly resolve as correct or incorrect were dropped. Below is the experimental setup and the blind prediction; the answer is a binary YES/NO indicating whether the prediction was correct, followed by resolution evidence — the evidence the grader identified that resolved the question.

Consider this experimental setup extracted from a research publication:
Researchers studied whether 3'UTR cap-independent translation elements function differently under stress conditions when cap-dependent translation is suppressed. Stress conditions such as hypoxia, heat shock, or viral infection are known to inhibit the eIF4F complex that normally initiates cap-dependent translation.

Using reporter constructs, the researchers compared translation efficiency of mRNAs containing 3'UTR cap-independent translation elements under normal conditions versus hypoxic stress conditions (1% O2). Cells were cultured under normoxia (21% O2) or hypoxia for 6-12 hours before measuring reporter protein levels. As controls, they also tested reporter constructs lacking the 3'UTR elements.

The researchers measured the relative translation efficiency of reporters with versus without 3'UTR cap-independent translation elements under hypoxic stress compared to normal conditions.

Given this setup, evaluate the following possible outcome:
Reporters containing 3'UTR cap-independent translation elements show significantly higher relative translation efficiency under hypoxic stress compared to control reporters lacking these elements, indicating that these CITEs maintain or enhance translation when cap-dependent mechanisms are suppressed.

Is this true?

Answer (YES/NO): YES